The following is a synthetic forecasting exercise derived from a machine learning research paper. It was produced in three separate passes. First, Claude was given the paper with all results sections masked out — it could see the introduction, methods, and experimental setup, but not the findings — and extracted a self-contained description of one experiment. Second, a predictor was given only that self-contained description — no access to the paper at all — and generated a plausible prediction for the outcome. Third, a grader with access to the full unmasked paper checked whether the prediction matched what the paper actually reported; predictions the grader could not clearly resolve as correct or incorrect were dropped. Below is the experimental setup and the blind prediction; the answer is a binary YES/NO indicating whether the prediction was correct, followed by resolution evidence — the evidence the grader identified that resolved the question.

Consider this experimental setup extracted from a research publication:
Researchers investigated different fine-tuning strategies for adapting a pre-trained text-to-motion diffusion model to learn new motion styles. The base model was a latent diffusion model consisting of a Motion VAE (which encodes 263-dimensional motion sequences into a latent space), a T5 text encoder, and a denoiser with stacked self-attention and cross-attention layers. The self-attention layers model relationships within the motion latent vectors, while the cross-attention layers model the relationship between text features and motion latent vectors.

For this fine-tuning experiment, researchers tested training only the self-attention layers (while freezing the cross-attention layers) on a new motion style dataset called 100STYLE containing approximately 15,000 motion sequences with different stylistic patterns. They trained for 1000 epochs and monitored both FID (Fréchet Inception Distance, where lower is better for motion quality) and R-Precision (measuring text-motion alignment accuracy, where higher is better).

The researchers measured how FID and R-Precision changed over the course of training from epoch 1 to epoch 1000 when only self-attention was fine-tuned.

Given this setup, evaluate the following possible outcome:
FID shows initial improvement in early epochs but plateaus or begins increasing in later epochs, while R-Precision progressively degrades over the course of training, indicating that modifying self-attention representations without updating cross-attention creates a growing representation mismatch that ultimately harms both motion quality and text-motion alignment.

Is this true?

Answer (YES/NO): NO